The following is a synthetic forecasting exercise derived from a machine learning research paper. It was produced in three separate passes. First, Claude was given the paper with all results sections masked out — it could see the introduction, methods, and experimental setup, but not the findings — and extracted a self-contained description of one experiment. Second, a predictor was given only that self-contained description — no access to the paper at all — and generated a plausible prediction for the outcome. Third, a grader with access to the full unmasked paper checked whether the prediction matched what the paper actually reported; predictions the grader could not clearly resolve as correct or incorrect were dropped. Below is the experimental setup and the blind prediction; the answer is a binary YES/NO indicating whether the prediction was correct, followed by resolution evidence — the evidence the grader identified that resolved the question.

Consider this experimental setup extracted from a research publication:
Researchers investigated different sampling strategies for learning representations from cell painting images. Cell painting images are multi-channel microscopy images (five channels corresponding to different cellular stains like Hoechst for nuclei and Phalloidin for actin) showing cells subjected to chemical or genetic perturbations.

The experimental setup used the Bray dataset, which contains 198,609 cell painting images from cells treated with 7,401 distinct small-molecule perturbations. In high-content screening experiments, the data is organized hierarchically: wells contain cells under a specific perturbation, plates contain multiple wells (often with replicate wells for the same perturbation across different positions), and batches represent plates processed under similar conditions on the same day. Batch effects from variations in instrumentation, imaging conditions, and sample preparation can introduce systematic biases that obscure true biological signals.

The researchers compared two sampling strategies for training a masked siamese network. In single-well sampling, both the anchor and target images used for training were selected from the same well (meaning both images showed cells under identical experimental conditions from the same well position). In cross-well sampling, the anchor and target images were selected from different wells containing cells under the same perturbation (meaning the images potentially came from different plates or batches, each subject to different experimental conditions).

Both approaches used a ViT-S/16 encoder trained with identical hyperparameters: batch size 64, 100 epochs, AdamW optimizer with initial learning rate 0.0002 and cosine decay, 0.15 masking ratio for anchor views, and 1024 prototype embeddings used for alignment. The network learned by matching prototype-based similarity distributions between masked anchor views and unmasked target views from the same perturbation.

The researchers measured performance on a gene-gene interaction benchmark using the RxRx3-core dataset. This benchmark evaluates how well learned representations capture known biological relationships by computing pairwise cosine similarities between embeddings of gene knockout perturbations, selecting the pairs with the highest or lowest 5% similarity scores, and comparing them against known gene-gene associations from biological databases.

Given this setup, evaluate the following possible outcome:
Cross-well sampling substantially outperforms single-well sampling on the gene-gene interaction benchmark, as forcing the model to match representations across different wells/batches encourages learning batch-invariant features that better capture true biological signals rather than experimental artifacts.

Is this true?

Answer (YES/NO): YES